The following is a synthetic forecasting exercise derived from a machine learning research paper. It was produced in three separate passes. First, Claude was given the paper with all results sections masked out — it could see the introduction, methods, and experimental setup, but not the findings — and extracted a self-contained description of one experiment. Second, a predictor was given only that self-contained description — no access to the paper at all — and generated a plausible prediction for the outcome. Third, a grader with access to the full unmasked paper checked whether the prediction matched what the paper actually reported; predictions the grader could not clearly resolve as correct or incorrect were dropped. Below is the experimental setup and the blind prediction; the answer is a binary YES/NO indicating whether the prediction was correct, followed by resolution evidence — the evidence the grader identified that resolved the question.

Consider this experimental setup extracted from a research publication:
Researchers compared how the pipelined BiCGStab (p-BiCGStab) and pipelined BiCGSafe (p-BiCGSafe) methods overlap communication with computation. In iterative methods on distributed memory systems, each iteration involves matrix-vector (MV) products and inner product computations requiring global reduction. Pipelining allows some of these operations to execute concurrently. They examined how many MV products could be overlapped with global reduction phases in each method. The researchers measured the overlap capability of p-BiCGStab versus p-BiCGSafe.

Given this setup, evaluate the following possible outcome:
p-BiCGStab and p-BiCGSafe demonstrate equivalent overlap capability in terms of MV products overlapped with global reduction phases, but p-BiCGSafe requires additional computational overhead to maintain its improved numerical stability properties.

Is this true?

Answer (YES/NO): NO